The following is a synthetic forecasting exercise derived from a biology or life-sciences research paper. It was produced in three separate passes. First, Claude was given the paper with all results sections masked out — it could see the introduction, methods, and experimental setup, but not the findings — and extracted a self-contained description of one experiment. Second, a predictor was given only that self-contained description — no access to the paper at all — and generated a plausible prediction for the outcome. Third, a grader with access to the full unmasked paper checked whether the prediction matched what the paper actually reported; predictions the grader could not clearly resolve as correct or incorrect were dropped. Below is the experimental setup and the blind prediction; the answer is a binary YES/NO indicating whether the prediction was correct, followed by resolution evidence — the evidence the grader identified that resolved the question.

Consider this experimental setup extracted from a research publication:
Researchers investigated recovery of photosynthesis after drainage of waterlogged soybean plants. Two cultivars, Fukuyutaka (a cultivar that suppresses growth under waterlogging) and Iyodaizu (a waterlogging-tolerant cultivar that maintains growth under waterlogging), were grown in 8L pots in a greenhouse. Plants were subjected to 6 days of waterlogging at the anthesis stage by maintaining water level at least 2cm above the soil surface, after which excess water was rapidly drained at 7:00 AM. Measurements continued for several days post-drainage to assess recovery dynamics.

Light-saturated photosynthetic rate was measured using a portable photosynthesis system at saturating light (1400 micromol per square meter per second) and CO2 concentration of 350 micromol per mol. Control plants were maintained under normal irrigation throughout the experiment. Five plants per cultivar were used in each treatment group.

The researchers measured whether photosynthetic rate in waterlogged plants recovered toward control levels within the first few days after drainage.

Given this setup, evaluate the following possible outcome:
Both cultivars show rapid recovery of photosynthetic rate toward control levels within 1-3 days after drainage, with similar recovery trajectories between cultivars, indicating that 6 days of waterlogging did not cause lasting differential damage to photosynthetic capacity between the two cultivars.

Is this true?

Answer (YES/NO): NO